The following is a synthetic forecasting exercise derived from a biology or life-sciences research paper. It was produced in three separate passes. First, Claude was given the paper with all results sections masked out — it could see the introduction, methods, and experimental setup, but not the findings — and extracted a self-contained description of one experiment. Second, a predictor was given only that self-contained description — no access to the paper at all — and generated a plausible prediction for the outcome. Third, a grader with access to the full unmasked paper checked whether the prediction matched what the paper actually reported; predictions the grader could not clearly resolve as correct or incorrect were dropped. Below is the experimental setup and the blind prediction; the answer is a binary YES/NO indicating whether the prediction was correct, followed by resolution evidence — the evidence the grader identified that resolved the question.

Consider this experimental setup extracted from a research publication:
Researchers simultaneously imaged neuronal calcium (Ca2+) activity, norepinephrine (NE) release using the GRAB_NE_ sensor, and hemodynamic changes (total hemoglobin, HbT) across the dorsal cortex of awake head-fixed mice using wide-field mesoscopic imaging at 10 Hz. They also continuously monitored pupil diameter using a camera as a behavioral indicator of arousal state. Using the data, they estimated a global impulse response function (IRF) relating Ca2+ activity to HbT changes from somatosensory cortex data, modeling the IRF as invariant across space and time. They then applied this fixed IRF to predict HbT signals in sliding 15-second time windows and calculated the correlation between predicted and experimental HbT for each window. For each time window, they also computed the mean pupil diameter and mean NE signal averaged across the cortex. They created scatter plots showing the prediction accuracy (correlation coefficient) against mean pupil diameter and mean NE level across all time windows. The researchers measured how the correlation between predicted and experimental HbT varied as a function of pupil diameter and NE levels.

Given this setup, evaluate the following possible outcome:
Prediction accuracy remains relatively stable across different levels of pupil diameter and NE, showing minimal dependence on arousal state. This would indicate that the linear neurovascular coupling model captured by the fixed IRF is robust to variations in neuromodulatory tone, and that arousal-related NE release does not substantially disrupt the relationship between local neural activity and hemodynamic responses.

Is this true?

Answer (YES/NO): NO